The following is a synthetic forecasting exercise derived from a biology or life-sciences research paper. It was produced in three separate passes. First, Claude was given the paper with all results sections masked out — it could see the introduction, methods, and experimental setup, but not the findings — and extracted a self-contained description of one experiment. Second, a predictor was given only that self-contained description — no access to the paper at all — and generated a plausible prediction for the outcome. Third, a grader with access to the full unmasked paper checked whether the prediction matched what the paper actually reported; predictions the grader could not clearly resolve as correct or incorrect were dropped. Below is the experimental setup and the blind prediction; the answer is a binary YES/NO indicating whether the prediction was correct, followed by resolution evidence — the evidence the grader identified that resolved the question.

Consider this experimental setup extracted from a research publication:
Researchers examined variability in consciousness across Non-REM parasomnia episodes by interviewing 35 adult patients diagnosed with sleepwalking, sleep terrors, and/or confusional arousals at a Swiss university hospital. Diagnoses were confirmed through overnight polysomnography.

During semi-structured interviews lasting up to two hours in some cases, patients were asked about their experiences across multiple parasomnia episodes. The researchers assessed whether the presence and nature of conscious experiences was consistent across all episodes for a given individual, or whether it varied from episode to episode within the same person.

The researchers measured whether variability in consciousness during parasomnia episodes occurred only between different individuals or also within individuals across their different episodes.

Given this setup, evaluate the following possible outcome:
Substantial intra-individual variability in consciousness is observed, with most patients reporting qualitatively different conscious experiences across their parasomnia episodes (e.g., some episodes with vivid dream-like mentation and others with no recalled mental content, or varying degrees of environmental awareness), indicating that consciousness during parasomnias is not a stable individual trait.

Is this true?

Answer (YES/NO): YES